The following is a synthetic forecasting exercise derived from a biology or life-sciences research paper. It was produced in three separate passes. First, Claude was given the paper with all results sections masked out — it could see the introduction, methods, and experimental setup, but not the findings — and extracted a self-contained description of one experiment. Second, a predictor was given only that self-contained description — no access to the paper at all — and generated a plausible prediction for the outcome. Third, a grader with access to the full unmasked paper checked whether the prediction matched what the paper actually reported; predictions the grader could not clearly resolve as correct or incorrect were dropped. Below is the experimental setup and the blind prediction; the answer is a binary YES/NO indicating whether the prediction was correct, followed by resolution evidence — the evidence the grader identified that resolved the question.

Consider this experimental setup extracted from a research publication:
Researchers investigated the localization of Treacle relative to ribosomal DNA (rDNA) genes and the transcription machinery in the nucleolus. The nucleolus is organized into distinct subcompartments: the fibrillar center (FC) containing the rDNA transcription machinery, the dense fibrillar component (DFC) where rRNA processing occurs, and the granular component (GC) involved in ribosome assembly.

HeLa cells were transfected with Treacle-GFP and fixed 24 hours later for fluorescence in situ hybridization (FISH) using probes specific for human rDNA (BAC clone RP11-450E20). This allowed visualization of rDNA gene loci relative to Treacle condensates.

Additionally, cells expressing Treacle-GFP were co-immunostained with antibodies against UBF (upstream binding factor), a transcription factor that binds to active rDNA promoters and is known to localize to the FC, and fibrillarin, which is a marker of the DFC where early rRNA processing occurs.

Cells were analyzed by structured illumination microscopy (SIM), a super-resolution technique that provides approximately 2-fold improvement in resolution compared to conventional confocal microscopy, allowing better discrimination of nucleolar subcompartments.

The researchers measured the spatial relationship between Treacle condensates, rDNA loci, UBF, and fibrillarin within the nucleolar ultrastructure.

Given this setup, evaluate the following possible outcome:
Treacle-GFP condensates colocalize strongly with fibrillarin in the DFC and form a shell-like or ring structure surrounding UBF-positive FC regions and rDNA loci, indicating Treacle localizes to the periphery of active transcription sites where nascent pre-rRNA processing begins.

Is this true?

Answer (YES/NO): NO